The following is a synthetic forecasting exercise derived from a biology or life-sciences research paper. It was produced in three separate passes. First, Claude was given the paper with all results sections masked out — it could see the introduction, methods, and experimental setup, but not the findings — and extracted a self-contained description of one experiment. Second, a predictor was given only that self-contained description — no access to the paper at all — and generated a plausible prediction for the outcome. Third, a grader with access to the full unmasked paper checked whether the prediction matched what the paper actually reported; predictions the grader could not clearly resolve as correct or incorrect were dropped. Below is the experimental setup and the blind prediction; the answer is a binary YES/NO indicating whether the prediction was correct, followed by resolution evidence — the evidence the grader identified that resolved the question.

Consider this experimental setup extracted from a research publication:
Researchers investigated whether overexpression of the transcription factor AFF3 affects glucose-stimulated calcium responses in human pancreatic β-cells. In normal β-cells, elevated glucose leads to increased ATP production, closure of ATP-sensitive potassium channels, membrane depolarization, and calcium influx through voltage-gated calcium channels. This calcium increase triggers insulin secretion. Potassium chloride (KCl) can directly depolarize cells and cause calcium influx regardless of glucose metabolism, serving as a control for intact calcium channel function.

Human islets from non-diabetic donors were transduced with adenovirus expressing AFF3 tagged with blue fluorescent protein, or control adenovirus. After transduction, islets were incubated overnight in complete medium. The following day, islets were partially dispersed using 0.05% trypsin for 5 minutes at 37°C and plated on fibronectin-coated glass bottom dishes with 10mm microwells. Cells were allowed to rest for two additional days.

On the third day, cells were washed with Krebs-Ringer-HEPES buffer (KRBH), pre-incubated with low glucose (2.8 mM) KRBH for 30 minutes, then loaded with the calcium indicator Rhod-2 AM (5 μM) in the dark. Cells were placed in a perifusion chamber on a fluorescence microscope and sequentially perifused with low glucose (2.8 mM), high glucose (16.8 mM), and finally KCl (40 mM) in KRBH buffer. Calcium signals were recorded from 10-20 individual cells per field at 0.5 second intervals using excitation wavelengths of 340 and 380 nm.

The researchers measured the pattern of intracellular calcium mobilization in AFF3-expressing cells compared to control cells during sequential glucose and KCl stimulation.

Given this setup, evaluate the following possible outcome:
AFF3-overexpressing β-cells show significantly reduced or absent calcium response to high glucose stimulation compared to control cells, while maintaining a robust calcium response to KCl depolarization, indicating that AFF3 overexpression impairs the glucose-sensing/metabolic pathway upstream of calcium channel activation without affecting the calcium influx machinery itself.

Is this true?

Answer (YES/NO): YES